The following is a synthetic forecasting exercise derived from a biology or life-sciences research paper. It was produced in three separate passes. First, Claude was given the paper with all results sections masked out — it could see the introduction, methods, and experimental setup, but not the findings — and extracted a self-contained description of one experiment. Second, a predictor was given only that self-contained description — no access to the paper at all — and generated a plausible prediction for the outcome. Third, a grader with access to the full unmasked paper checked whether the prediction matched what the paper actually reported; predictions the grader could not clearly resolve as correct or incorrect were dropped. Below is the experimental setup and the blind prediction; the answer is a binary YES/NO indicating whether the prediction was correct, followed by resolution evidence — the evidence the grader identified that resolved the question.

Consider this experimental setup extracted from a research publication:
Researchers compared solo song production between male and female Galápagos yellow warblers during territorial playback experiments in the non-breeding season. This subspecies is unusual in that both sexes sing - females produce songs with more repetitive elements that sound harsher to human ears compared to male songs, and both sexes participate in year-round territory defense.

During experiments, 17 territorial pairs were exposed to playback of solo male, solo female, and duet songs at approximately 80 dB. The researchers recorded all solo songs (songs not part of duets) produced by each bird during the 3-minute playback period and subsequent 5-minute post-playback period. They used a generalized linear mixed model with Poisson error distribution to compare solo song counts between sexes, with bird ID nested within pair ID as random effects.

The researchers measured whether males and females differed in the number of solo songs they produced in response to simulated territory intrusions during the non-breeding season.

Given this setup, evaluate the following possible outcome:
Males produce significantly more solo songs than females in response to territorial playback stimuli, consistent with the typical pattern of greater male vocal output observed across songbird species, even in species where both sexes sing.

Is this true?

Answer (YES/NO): YES